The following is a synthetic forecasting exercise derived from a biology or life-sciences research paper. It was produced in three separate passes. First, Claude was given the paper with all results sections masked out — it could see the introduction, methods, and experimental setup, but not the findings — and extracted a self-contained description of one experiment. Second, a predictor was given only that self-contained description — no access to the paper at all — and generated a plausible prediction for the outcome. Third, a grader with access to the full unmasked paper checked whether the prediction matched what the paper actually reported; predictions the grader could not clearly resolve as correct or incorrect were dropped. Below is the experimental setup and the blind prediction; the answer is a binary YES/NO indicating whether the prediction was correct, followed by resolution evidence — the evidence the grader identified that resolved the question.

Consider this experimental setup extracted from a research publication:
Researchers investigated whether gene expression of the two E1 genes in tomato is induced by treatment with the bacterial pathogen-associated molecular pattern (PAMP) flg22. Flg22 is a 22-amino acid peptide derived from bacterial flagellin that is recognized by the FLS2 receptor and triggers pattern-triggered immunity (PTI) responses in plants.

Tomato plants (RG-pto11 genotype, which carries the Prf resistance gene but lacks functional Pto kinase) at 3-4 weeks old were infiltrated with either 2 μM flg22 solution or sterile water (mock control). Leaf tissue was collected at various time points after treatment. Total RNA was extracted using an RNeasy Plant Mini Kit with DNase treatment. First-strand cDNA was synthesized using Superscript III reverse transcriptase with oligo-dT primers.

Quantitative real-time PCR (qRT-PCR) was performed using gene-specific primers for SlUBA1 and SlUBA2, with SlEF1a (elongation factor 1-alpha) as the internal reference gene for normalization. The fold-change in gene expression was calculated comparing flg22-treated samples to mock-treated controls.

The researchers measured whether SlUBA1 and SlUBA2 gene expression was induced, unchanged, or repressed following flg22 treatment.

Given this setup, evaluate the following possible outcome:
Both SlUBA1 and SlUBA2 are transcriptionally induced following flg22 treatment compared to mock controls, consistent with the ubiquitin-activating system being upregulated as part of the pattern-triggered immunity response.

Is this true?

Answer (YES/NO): YES